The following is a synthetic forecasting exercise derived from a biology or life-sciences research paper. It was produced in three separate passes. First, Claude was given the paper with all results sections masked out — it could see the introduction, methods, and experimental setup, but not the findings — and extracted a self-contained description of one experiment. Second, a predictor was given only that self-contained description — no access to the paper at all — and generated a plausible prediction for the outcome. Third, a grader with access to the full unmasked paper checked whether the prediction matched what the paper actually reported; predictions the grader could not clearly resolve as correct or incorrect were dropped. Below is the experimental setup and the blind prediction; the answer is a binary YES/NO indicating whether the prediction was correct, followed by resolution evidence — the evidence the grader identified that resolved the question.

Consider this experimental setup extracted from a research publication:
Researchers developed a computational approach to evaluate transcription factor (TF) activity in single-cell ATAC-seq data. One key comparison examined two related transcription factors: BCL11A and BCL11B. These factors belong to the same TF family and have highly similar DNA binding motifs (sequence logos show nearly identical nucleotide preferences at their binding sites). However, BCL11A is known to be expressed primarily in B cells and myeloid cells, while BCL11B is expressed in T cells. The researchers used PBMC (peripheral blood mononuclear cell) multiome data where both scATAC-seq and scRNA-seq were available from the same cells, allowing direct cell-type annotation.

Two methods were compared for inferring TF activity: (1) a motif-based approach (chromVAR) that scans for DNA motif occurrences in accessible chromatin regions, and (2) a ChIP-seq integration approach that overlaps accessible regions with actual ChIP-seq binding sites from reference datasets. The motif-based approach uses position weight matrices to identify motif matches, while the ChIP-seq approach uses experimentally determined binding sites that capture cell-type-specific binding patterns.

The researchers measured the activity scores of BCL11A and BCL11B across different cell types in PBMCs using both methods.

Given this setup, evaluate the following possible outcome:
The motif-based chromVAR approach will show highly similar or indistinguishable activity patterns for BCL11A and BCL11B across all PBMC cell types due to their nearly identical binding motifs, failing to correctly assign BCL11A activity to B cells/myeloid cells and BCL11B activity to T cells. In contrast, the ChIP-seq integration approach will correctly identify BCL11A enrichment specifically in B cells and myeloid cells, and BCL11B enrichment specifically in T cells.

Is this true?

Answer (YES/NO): YES